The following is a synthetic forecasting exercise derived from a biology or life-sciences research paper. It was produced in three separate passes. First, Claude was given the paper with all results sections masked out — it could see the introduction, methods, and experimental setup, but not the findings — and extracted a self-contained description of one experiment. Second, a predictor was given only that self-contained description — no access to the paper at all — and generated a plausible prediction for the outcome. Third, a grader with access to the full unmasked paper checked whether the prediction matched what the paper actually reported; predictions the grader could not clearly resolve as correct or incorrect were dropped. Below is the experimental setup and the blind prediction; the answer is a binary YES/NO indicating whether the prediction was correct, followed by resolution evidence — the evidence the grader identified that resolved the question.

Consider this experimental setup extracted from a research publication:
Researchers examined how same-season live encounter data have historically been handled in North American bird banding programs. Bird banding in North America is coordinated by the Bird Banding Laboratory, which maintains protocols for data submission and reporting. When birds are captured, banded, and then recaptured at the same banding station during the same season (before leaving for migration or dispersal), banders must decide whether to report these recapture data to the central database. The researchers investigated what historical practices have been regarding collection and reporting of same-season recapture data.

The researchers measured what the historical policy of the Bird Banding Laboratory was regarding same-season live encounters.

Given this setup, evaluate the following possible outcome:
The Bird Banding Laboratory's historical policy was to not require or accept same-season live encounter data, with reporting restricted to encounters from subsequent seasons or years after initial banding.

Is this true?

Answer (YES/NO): NO